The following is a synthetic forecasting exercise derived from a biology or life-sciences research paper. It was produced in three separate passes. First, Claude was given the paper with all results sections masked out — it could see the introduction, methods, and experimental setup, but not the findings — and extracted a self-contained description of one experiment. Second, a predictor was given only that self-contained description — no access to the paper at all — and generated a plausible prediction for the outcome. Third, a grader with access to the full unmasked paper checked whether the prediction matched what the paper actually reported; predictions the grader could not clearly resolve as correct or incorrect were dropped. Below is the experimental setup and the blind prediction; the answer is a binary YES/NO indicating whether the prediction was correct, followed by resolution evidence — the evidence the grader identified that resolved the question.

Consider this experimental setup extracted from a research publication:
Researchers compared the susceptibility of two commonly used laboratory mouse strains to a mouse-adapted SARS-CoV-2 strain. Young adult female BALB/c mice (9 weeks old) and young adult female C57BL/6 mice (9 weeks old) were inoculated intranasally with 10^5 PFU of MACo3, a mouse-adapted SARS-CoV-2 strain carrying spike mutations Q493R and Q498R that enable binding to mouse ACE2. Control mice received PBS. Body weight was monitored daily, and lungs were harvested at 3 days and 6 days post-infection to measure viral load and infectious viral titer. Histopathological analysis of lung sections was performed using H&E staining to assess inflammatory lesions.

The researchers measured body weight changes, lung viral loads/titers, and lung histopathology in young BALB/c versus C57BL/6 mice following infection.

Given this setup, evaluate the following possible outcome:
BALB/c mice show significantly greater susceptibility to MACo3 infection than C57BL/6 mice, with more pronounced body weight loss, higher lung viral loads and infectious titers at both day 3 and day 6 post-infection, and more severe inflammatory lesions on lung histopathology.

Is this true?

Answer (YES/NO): NO